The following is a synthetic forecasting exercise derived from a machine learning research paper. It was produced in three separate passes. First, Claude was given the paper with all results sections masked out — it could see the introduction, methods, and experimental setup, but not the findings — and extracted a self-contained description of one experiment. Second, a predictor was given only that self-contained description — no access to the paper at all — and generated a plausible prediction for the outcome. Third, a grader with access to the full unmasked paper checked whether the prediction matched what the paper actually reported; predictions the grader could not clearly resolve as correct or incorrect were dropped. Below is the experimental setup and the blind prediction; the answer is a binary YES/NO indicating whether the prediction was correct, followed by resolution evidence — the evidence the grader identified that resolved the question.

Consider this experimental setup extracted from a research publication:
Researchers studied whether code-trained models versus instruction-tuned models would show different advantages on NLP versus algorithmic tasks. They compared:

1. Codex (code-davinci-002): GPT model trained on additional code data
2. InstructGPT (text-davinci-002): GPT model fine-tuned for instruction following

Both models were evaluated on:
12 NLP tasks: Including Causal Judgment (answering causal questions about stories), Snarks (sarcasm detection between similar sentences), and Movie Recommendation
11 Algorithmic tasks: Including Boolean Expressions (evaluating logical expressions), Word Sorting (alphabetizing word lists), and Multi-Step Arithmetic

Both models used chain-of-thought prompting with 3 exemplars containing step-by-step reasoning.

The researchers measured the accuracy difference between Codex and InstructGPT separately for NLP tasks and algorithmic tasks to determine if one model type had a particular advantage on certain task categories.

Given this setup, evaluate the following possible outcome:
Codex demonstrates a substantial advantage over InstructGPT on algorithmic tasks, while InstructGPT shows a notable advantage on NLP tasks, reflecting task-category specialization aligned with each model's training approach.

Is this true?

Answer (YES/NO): NO